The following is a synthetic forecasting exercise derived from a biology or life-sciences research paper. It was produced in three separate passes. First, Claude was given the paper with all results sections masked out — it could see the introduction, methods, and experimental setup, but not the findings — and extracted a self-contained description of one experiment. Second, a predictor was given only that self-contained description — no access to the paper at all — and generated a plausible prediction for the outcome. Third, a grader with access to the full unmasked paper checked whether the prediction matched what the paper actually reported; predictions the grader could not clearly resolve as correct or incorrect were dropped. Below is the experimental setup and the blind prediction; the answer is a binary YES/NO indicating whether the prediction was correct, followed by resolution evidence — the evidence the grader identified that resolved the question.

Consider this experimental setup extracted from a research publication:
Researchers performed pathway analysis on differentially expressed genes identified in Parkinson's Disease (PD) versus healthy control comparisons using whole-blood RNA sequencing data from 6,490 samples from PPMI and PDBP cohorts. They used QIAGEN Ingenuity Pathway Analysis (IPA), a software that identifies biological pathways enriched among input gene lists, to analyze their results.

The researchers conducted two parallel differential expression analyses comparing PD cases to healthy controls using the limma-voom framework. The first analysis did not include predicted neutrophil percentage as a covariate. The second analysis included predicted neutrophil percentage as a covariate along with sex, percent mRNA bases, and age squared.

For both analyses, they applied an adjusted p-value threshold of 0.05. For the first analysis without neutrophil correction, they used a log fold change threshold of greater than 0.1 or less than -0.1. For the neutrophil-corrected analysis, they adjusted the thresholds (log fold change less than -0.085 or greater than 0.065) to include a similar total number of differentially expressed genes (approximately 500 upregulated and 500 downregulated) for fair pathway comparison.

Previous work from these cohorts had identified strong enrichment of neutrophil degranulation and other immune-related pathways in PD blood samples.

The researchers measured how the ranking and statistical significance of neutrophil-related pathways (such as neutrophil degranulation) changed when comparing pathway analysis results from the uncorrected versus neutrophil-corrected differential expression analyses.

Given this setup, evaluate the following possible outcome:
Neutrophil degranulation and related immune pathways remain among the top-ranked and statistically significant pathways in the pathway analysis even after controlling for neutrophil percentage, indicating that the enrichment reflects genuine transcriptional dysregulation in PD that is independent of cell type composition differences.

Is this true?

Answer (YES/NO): NO